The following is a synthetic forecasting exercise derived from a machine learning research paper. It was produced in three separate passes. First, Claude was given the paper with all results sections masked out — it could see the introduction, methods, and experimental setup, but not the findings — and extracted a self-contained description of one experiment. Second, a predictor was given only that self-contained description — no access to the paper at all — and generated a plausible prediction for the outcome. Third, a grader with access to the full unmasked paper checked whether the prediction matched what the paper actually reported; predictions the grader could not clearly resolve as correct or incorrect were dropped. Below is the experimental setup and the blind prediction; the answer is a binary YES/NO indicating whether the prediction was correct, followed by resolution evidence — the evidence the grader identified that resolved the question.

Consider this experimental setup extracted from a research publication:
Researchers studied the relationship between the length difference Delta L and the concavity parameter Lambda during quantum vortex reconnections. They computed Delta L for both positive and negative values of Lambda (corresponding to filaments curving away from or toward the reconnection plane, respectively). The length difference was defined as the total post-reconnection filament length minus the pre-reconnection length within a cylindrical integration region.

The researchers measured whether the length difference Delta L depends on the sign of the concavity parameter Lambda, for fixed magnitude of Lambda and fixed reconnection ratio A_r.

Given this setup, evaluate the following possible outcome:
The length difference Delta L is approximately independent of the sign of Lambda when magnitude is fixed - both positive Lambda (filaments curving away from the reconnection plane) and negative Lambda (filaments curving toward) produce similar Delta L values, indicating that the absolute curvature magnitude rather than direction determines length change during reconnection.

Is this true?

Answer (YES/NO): YES